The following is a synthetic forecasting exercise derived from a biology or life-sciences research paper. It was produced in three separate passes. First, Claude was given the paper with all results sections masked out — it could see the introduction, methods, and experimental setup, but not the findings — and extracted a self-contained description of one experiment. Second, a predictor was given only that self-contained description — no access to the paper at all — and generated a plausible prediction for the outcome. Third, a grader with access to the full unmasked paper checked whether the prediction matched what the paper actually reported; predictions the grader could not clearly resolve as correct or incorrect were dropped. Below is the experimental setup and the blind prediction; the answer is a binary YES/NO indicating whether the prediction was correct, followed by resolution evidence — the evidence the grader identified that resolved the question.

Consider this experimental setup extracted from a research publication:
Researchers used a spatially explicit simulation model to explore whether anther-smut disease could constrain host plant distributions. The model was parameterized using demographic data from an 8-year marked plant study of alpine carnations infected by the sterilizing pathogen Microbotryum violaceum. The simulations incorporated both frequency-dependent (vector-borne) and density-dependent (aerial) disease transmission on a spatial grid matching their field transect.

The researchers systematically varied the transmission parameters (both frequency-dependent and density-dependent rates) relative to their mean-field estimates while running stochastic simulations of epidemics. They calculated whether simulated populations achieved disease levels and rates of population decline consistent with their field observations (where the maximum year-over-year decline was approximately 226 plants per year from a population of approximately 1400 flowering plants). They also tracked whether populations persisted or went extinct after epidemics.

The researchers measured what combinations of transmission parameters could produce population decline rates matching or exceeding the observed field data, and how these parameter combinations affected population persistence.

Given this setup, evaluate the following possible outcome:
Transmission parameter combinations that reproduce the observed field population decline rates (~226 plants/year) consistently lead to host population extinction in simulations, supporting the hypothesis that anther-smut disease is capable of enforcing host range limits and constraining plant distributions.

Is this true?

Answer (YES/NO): YES